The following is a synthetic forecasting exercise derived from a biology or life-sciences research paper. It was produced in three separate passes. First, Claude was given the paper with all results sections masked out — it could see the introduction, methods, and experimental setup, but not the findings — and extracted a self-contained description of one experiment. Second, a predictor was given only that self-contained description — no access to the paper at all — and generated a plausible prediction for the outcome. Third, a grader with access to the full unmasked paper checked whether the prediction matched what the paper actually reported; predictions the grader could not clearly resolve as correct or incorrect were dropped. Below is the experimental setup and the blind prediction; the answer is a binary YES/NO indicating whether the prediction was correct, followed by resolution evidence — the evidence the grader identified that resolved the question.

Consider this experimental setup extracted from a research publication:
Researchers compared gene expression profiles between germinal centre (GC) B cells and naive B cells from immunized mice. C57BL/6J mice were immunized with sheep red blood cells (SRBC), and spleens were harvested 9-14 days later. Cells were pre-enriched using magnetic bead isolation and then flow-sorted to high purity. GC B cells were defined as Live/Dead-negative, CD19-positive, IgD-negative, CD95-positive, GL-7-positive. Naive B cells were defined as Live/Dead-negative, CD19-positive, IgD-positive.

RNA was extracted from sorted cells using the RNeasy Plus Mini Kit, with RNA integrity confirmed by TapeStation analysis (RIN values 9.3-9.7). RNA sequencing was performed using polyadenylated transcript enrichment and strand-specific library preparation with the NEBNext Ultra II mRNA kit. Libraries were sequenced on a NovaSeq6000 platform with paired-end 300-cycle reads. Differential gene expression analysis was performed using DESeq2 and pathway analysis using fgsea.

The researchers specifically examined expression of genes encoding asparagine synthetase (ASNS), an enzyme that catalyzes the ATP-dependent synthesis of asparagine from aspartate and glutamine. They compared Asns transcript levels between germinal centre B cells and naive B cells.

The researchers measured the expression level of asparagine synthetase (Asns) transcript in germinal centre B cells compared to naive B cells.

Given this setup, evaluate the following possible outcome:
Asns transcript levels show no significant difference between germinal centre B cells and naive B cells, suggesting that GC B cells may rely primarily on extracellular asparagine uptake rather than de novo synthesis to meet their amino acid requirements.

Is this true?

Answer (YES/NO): NO